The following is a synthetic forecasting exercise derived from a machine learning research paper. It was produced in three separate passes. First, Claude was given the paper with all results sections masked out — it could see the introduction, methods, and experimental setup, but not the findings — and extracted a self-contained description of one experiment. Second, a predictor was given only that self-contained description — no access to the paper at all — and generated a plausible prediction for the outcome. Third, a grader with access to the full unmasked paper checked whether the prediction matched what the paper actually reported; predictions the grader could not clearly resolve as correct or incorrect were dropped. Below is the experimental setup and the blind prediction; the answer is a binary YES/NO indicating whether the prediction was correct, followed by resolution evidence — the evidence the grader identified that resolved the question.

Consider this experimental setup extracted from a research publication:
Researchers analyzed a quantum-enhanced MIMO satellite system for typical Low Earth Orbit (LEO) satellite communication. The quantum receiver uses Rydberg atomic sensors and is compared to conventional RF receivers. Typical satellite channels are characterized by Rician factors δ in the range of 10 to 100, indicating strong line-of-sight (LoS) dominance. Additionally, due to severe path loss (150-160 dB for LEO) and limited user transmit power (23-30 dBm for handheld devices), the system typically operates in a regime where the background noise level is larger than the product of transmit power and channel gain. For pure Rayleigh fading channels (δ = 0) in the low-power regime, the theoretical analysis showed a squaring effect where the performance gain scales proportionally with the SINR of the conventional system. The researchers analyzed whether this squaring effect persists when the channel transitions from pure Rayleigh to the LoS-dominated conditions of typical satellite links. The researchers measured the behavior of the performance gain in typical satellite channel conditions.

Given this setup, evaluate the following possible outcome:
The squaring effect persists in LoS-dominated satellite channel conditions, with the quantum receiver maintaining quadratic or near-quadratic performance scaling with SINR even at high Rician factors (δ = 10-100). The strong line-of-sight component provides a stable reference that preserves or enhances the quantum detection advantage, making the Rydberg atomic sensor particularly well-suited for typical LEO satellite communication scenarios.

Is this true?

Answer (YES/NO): NO